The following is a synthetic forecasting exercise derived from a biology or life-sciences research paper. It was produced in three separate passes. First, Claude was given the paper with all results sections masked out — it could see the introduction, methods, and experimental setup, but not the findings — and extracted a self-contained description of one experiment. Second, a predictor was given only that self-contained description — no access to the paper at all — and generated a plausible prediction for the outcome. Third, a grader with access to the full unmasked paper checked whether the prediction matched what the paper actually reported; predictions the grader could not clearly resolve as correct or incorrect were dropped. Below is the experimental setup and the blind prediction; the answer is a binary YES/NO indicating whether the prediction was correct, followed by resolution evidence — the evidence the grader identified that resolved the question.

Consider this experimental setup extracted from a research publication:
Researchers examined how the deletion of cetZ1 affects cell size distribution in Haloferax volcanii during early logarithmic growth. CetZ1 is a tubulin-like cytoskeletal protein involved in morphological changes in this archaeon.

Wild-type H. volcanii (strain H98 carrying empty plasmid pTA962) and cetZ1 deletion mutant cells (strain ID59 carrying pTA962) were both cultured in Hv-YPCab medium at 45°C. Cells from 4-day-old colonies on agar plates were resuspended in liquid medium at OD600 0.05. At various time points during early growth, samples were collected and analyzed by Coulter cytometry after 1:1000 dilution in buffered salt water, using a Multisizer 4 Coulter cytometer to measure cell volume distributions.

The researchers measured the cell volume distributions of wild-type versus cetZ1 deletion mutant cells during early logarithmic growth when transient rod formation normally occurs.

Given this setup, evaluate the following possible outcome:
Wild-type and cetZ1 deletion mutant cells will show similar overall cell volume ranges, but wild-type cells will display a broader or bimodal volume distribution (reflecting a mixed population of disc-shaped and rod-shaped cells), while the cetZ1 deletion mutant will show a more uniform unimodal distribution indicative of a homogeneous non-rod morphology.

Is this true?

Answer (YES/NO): NO